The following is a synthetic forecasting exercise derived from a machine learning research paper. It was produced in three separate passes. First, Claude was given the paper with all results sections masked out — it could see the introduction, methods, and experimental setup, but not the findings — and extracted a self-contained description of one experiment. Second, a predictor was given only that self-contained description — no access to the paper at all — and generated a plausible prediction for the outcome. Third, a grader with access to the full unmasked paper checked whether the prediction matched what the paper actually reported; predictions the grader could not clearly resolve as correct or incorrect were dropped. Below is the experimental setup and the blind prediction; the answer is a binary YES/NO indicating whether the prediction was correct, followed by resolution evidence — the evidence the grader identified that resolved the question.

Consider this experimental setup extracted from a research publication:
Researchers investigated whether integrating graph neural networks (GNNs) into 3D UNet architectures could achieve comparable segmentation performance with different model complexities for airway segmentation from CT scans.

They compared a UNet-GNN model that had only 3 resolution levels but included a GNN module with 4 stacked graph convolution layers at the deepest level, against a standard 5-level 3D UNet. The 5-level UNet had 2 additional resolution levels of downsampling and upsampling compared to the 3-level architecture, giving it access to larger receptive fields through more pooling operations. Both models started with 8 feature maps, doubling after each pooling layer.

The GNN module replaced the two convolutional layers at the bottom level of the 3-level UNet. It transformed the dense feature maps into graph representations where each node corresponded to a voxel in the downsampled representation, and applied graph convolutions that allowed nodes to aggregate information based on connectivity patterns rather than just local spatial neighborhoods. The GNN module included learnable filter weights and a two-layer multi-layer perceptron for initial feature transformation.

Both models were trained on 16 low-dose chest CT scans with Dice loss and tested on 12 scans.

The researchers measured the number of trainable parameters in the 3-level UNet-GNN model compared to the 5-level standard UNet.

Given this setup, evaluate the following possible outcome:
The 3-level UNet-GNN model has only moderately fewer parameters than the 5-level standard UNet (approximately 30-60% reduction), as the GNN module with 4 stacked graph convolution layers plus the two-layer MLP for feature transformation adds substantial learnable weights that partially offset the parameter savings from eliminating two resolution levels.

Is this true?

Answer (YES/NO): NO